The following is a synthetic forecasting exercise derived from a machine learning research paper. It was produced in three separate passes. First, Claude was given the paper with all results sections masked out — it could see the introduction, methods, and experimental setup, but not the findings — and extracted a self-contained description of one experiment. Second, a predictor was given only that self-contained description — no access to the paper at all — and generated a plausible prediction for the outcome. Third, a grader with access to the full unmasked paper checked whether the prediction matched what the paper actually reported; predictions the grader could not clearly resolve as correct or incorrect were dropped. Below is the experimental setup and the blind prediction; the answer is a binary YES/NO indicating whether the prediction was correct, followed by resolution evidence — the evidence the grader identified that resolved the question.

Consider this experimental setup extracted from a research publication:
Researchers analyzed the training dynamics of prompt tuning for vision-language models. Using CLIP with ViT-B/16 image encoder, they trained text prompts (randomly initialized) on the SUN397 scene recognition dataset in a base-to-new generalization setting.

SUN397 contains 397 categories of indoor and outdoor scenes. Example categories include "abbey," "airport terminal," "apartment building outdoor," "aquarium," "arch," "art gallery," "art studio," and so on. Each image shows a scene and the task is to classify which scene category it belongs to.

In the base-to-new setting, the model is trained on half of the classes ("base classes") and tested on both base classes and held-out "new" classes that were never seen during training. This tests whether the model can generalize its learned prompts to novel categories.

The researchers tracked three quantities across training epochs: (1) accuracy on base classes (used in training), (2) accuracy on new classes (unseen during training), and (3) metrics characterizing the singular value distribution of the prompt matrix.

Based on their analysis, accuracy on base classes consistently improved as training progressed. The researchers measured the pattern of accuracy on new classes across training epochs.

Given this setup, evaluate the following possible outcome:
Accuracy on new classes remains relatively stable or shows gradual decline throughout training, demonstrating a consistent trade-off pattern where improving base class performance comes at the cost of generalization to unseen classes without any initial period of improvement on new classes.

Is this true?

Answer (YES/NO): NO